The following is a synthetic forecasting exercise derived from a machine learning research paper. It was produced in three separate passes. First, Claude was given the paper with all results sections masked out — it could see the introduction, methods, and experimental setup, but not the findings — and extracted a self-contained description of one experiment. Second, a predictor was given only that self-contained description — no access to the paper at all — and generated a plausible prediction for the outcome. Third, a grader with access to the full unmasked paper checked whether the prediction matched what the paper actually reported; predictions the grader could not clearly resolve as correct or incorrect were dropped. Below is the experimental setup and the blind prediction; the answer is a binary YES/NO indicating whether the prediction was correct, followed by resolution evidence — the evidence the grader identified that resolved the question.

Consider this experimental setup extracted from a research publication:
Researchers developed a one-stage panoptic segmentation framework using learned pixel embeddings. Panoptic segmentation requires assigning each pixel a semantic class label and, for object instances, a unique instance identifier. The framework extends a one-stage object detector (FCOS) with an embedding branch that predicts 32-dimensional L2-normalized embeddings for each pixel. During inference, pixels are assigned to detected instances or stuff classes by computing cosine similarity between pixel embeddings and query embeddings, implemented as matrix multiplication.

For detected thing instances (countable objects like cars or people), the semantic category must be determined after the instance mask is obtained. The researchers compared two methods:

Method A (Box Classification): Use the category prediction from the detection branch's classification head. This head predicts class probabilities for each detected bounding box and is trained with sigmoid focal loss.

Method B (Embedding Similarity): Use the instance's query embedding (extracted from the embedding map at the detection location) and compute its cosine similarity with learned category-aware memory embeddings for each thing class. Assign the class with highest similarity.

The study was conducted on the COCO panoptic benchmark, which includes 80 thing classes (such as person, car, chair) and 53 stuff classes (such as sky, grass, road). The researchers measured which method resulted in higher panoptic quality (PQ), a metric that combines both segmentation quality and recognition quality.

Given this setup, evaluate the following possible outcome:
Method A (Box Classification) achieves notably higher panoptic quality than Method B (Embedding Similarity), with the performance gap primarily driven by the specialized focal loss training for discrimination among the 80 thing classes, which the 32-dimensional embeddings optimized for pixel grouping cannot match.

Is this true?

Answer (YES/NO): NO